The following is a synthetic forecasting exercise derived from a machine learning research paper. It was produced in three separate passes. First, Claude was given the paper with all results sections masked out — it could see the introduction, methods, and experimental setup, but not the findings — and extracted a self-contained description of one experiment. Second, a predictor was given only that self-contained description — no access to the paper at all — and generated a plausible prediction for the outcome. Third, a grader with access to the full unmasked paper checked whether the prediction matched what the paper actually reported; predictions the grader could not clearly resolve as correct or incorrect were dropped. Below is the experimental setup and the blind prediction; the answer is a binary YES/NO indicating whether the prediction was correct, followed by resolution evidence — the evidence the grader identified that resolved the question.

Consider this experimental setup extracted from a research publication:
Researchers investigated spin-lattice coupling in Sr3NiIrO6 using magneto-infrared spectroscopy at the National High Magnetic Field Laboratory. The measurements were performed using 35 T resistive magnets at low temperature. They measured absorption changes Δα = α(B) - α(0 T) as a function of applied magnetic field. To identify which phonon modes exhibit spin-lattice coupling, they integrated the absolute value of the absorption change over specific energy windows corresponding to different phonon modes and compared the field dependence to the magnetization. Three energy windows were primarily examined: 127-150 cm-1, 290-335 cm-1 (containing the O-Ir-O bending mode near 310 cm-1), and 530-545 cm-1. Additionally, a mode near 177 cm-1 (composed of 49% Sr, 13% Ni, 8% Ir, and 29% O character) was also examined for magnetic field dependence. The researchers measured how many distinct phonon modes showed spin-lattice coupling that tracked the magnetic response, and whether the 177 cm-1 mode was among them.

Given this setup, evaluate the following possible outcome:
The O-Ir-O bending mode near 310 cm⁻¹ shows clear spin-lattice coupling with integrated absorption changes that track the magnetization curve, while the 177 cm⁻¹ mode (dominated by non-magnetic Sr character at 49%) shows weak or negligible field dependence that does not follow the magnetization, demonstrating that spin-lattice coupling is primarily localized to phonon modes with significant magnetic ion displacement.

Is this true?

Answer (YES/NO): YES